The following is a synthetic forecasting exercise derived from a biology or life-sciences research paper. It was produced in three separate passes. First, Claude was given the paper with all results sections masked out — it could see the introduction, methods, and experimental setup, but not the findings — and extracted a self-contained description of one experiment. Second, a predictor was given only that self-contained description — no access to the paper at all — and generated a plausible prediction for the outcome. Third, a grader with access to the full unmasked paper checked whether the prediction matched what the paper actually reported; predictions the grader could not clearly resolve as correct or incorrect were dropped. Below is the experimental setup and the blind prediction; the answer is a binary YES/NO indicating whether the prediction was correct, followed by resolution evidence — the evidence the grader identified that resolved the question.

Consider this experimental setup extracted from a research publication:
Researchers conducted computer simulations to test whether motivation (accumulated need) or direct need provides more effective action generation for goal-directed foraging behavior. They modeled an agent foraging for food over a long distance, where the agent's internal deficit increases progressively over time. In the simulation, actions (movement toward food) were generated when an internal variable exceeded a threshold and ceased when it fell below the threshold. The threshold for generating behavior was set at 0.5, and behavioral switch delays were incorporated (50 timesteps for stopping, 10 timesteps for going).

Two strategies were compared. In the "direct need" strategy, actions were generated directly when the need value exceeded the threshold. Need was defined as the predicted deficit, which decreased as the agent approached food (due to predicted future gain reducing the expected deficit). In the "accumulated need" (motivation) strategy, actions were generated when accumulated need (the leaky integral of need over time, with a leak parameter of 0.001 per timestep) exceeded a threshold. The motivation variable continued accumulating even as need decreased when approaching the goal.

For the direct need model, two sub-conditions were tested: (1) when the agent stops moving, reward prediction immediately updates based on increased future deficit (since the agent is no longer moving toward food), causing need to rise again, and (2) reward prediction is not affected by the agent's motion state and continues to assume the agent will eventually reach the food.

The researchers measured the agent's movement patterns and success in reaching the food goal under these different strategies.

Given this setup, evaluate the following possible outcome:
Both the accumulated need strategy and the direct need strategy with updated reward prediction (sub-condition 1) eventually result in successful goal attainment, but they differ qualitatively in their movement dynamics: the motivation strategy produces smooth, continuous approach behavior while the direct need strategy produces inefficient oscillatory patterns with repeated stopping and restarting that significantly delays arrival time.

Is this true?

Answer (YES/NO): NO